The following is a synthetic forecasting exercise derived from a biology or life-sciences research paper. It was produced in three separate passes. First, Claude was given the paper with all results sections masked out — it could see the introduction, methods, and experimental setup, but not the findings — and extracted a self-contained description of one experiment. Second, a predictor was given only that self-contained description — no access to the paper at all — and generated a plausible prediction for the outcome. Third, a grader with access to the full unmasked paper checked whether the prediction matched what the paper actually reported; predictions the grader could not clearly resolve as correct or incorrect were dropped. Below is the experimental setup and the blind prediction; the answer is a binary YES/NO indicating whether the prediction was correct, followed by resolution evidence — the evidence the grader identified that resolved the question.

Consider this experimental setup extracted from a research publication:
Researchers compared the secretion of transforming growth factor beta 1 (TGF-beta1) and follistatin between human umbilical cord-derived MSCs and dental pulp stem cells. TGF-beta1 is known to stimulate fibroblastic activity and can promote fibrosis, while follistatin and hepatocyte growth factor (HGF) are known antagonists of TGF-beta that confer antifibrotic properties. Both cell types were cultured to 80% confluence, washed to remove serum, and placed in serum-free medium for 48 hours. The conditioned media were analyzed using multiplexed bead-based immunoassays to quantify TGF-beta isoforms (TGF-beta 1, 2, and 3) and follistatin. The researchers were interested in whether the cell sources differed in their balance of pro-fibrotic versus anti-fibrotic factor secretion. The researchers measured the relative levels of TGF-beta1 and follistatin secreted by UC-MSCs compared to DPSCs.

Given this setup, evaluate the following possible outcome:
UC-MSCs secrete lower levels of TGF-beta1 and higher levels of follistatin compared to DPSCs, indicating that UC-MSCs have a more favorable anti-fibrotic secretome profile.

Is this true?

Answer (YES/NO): NO